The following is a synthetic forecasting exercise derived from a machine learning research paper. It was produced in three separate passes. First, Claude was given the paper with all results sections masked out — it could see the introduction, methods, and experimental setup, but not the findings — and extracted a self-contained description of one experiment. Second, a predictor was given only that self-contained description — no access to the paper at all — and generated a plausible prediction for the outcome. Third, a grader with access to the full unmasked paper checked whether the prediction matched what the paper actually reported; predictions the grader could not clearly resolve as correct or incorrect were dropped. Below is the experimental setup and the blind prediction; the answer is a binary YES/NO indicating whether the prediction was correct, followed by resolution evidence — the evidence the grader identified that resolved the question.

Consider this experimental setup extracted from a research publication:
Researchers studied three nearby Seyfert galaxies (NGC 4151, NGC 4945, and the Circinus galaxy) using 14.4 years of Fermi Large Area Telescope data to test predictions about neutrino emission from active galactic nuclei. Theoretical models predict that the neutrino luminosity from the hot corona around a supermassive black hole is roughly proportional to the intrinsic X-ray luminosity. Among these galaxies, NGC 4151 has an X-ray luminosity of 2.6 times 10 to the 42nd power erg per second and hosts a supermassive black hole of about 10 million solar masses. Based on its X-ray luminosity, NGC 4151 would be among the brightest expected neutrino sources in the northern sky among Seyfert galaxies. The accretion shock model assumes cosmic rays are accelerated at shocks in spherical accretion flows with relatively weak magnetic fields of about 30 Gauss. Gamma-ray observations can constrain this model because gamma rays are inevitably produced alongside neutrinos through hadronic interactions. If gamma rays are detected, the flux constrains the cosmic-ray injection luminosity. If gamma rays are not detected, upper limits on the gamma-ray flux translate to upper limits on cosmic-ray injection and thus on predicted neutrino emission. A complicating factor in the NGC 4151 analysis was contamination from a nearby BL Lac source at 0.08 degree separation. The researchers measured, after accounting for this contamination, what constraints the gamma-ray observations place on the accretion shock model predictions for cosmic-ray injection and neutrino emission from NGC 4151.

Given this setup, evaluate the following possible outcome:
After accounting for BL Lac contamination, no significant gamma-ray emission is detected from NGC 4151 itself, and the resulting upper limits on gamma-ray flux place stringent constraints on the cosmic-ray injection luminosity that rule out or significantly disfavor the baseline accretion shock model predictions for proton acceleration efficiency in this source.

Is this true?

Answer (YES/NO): YES